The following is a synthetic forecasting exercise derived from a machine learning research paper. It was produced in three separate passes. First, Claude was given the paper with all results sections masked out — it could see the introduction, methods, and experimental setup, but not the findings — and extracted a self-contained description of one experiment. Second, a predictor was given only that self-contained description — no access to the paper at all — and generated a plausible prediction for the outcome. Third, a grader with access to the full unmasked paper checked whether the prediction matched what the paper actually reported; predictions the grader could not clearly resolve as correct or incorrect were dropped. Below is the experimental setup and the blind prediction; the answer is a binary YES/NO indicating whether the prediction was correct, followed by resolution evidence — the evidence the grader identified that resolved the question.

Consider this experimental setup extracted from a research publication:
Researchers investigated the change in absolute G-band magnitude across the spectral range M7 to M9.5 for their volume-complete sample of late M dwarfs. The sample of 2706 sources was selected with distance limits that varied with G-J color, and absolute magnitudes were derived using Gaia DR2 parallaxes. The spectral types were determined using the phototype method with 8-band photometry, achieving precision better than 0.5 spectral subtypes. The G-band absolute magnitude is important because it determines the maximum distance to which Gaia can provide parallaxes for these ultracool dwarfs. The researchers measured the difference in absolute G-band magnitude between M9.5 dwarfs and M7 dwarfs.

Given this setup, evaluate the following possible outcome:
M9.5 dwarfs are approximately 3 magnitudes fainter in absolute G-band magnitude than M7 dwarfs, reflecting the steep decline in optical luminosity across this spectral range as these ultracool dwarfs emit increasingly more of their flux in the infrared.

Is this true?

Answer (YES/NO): NO